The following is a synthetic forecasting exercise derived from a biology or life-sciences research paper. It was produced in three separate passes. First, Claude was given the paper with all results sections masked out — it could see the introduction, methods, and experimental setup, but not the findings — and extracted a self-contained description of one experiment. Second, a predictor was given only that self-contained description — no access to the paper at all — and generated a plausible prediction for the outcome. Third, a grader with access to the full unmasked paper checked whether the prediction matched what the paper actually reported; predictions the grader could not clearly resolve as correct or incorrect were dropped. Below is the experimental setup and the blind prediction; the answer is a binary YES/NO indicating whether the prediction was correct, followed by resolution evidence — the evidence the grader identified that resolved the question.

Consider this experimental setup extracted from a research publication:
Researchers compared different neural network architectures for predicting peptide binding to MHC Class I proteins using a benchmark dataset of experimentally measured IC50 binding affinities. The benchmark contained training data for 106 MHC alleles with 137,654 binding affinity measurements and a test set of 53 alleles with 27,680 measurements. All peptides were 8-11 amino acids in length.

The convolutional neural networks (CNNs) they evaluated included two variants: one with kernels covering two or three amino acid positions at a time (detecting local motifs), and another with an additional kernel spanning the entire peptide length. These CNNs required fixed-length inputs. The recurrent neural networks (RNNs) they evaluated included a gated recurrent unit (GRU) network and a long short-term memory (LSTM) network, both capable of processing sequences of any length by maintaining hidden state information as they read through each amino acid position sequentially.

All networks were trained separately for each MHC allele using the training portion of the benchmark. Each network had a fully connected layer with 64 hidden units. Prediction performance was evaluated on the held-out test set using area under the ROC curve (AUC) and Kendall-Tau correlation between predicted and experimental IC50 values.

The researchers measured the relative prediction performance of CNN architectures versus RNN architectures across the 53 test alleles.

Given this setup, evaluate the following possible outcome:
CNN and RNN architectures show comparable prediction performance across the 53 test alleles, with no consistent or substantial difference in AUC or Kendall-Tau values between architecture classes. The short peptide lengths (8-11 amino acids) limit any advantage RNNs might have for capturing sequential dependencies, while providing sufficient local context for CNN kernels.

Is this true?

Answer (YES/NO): NO